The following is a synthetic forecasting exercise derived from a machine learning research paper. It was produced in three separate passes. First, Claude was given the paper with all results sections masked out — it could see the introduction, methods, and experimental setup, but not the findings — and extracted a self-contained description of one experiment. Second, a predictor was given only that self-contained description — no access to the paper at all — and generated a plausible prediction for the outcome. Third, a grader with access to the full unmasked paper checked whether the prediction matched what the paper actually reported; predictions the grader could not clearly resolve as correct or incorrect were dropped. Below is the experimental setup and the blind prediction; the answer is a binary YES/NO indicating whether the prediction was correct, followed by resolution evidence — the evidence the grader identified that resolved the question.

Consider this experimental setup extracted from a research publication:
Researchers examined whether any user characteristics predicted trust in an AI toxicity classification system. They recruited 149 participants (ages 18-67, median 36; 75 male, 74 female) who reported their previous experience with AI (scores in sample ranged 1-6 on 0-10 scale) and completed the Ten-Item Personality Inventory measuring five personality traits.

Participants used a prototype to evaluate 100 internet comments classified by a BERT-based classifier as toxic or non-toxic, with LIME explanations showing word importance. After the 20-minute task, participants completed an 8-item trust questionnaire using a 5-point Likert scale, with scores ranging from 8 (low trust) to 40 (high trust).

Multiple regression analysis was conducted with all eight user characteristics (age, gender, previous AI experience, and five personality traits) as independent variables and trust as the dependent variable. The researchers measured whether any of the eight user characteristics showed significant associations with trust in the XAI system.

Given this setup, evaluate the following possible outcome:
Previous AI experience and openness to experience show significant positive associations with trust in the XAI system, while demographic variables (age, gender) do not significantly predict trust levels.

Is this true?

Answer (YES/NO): NO